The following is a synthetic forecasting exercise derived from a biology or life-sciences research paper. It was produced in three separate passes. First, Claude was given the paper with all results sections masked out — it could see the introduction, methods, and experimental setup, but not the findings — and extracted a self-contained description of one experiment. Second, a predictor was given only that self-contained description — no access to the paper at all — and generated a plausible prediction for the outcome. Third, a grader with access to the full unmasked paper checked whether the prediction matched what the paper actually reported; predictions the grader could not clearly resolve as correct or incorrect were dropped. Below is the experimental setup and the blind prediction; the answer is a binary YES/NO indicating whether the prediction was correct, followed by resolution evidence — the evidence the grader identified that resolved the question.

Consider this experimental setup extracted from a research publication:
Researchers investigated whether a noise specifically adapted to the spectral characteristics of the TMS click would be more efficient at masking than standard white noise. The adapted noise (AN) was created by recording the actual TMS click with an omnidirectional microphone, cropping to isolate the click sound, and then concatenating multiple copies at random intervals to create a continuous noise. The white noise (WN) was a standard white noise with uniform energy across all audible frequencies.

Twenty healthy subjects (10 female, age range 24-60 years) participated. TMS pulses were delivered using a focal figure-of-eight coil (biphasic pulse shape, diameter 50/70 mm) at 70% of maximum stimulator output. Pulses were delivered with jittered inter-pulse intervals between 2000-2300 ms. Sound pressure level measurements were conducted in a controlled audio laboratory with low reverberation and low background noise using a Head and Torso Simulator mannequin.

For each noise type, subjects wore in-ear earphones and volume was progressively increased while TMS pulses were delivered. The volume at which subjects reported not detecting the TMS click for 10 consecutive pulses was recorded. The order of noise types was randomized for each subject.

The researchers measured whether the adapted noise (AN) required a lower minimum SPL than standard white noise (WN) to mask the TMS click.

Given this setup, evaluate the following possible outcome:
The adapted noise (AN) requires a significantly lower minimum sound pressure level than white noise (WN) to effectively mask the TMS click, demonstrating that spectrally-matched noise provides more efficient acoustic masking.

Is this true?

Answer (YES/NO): NO